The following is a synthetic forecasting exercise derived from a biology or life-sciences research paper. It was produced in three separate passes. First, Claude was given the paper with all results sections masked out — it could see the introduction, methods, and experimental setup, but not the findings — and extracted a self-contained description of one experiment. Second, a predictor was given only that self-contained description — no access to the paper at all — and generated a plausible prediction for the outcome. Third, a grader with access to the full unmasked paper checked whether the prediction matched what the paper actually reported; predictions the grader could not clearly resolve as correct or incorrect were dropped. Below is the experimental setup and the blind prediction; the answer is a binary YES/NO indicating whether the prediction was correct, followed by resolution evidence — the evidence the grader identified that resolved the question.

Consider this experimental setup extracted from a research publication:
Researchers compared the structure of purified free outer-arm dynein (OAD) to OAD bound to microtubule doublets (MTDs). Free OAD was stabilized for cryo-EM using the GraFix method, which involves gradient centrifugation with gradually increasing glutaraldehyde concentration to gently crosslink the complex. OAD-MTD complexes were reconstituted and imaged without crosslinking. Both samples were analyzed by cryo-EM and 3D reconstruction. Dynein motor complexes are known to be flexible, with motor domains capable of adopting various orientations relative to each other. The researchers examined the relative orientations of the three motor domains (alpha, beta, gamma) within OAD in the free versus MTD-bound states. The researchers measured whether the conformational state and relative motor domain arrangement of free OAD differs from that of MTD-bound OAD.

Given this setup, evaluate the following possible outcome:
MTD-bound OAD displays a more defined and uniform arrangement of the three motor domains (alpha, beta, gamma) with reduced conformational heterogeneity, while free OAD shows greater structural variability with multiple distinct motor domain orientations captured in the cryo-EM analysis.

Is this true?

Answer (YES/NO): YES